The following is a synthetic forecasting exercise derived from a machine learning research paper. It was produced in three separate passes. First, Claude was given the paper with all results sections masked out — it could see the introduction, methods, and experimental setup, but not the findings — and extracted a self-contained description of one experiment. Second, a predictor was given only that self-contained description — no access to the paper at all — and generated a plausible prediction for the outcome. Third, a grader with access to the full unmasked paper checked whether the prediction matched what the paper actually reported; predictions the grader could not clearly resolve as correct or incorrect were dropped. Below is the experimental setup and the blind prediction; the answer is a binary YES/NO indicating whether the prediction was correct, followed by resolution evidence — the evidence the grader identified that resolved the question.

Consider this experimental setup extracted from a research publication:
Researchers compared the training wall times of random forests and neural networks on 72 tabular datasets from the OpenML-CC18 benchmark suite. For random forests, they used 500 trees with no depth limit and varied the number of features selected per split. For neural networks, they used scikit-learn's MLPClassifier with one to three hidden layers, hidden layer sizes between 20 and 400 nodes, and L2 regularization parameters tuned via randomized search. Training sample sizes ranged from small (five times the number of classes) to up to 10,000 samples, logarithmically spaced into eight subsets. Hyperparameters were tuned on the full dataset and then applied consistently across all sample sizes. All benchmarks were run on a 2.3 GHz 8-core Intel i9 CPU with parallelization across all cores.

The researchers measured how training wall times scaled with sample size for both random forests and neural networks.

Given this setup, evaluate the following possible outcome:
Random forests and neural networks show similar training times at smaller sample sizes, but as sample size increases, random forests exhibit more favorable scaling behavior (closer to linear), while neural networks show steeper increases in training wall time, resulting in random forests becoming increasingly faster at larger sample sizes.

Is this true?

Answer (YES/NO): NO